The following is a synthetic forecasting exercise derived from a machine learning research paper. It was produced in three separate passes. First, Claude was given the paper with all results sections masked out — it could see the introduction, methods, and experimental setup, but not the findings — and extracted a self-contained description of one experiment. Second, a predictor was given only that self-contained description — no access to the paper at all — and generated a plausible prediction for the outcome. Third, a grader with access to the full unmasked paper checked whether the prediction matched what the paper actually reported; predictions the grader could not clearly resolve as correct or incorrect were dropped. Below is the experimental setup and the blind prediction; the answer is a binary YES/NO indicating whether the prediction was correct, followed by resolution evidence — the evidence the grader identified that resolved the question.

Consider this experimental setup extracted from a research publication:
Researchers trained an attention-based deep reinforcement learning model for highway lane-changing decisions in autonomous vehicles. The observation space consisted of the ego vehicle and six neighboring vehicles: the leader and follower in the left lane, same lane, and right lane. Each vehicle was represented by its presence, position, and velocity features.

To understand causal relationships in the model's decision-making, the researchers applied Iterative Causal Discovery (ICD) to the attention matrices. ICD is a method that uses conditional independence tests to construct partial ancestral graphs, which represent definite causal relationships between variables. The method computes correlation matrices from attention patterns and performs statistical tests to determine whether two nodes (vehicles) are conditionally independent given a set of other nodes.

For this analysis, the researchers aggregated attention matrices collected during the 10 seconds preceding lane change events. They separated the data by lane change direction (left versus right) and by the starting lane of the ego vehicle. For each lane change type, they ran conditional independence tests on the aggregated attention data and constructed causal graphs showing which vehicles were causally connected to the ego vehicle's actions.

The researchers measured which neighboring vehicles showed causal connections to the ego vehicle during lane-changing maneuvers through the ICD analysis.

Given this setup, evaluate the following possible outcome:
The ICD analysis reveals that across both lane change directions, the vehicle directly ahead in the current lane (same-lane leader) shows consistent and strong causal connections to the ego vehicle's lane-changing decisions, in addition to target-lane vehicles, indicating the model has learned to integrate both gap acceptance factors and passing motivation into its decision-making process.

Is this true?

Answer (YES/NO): NO